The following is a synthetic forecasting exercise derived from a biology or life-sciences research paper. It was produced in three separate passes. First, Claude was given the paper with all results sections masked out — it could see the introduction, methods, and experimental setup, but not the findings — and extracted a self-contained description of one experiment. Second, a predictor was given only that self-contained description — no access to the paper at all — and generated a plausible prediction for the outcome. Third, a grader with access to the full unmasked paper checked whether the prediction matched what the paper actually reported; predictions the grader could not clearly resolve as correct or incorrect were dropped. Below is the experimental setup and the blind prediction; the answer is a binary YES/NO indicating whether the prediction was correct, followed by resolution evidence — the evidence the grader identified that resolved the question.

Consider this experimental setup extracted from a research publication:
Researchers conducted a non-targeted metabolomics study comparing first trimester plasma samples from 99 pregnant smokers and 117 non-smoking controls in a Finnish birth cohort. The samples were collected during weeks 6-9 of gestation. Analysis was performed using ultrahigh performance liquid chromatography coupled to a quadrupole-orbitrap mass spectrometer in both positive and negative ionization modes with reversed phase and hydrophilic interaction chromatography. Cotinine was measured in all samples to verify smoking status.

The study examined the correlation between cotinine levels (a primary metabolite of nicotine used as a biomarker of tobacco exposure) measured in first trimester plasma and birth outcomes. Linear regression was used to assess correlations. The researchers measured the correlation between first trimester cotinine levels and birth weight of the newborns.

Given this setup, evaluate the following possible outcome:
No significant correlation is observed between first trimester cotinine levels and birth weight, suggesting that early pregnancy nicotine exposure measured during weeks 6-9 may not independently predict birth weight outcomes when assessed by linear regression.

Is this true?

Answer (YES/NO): NO